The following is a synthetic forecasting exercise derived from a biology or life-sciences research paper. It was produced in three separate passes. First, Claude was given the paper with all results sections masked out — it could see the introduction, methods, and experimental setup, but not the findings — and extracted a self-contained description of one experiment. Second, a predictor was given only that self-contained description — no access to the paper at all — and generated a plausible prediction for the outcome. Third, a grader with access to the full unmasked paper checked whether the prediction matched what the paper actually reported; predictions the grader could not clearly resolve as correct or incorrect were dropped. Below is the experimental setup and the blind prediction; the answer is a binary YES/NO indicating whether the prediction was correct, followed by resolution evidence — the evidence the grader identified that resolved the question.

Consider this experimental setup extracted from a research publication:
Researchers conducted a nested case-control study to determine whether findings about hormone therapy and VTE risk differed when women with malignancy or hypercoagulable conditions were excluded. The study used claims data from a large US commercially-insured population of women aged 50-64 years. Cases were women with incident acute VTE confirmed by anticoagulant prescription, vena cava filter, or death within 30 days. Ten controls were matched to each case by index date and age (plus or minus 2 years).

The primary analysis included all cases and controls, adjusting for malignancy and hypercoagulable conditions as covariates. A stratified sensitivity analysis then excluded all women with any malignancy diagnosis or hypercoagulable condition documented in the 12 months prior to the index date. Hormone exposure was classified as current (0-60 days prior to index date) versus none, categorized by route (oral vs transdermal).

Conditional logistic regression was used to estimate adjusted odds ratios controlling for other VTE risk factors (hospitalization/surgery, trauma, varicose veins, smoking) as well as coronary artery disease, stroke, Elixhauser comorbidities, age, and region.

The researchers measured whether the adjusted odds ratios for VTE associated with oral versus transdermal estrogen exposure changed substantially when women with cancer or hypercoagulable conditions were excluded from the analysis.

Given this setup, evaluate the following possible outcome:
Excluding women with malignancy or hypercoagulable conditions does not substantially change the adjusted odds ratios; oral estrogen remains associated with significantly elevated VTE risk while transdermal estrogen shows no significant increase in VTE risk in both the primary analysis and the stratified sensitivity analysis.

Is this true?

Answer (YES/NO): YES